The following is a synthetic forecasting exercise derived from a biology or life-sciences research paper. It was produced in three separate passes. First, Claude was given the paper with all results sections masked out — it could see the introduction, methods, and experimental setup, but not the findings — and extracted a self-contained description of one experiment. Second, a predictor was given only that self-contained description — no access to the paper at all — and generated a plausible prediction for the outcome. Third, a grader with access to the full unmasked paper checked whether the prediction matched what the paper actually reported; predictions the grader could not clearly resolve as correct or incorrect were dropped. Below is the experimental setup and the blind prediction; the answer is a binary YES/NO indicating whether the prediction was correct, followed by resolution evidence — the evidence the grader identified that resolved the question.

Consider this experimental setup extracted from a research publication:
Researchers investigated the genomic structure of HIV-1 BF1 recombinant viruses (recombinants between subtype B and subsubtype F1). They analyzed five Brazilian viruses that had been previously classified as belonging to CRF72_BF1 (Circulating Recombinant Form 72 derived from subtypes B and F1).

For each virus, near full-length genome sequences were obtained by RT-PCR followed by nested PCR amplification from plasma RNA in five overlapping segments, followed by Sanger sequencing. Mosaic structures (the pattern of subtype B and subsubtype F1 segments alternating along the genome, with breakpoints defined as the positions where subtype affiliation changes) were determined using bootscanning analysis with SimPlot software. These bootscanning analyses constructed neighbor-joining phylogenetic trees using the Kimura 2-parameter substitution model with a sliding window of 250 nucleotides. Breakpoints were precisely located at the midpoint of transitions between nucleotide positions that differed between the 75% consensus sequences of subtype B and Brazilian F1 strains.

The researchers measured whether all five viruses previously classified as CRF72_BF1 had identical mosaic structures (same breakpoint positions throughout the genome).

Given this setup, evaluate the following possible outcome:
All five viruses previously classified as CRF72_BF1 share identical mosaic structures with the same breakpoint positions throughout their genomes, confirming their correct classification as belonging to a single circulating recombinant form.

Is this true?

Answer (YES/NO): NO